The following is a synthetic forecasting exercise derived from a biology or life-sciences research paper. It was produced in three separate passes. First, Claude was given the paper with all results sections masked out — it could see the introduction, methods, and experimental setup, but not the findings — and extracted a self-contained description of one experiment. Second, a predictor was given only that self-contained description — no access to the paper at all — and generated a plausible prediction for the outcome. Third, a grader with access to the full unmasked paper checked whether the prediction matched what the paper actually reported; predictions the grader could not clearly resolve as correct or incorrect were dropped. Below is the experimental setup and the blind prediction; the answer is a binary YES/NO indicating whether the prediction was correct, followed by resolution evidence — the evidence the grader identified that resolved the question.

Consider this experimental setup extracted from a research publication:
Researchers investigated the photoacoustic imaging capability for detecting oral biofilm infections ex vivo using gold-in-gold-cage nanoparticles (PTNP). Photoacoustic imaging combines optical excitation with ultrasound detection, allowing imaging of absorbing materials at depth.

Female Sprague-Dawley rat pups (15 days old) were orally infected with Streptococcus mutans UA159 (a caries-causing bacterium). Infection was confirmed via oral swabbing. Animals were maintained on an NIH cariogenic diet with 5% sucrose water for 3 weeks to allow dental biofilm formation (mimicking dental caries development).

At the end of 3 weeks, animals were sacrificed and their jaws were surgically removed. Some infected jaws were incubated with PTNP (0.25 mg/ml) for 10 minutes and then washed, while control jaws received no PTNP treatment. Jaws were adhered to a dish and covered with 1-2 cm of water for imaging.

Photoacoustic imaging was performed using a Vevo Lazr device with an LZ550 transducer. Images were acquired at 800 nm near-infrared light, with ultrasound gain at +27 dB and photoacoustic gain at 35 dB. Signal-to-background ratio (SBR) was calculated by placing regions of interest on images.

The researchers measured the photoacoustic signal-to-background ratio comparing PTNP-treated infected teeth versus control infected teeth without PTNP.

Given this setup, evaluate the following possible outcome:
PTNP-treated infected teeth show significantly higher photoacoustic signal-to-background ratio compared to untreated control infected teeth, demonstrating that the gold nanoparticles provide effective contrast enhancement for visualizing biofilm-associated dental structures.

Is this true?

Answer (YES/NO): YES